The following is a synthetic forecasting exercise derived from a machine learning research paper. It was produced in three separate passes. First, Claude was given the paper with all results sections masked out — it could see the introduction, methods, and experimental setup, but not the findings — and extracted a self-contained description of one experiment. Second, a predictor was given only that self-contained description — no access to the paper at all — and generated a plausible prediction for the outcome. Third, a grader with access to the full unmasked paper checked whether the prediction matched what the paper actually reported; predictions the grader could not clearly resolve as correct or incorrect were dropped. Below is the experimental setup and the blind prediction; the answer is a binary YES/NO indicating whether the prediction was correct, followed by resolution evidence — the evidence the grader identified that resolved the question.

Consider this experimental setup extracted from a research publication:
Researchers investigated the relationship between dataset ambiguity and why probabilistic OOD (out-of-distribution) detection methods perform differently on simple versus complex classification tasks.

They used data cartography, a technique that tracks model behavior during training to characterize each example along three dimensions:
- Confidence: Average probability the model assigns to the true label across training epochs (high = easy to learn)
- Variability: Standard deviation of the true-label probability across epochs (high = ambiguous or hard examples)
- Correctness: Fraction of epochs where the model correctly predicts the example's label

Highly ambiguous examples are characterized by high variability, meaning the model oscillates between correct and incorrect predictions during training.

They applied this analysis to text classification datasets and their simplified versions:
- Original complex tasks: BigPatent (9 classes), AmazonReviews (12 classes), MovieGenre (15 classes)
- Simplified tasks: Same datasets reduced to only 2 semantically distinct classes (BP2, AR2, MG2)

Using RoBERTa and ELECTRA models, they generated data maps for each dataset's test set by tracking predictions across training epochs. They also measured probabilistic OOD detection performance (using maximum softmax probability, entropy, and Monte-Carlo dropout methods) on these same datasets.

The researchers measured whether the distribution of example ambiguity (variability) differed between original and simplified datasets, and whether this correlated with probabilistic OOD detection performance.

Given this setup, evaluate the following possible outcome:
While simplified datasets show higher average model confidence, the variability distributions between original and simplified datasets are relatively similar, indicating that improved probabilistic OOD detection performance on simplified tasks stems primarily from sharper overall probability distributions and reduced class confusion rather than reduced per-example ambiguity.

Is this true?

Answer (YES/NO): NO